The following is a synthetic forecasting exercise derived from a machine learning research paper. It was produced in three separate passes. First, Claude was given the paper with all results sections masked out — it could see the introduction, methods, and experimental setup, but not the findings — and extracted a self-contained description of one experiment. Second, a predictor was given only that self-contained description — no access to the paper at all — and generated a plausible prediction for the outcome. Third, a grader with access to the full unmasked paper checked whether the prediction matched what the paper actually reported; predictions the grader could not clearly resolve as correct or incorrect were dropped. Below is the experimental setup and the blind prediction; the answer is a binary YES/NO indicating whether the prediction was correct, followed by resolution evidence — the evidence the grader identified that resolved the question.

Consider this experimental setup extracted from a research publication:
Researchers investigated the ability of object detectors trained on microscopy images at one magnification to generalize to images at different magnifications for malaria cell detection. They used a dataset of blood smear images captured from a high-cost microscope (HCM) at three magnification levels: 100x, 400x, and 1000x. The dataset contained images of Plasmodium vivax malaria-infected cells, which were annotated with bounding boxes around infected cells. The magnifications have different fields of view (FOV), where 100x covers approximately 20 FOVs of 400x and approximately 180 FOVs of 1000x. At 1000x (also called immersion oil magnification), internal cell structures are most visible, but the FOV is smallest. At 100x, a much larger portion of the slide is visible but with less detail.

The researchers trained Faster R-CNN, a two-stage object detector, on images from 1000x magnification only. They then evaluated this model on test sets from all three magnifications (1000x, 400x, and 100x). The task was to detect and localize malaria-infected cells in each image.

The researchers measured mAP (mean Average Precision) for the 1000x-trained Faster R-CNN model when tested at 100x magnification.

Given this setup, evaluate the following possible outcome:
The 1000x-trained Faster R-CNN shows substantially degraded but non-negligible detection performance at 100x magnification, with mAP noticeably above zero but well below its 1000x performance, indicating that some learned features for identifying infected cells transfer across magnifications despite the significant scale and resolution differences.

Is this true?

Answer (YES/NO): NO